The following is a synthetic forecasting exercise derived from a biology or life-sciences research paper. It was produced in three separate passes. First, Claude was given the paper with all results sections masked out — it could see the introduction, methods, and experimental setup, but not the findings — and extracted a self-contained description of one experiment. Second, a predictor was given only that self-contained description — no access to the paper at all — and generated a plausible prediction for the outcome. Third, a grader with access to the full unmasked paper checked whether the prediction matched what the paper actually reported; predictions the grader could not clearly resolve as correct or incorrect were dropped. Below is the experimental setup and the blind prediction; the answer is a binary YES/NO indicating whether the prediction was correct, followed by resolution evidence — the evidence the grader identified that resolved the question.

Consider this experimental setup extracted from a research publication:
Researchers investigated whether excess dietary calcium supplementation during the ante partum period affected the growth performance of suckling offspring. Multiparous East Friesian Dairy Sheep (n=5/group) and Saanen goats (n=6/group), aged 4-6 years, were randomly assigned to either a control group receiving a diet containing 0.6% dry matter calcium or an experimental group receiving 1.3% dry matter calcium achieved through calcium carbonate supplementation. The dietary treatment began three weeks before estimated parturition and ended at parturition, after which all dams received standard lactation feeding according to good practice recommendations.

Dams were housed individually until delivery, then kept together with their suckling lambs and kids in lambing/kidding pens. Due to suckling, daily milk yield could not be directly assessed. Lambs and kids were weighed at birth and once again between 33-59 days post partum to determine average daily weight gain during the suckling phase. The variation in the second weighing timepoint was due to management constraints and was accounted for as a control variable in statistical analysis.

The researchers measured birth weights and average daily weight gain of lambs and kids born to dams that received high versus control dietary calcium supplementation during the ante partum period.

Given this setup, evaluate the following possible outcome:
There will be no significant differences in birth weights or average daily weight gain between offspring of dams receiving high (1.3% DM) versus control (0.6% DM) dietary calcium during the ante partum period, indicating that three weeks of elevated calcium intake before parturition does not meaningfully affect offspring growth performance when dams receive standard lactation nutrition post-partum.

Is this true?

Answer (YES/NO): NO